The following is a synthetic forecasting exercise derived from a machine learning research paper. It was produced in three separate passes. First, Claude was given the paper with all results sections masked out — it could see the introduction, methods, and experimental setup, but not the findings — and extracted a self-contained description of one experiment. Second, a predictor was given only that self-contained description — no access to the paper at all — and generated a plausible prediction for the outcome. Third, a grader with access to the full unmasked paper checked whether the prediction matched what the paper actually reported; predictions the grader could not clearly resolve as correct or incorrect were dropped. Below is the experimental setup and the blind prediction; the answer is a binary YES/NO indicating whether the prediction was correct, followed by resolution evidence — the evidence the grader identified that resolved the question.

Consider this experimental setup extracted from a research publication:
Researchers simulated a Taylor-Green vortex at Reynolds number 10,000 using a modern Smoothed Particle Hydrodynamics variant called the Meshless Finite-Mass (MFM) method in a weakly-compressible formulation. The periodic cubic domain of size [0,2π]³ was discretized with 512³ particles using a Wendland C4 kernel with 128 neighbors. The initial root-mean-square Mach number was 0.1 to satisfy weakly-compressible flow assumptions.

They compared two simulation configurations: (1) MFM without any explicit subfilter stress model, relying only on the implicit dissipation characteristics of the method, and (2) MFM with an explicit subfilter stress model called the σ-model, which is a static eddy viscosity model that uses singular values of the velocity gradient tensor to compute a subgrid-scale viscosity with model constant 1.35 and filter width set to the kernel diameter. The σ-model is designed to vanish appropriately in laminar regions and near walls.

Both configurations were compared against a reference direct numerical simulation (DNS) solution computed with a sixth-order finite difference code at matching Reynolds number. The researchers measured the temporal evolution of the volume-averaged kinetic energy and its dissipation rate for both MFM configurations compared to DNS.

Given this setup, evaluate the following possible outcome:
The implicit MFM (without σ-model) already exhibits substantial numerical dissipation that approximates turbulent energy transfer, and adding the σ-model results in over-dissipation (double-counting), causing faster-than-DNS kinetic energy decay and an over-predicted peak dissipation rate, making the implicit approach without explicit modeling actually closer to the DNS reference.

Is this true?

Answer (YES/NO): NO